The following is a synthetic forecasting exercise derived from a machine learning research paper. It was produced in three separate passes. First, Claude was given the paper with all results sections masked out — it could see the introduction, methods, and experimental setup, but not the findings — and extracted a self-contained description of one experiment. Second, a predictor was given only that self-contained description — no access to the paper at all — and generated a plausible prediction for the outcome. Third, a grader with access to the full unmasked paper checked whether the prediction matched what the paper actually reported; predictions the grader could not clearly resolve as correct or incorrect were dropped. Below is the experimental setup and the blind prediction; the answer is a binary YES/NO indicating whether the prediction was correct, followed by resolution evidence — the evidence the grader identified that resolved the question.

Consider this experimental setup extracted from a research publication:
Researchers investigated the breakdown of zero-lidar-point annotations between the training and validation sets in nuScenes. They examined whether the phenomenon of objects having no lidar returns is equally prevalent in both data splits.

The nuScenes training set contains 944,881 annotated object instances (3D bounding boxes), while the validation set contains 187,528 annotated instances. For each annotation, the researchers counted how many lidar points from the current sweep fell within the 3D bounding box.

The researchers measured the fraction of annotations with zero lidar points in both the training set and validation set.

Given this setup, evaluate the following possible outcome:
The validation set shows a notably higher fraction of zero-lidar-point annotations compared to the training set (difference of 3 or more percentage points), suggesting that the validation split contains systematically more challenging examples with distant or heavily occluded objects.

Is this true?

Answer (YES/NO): NO